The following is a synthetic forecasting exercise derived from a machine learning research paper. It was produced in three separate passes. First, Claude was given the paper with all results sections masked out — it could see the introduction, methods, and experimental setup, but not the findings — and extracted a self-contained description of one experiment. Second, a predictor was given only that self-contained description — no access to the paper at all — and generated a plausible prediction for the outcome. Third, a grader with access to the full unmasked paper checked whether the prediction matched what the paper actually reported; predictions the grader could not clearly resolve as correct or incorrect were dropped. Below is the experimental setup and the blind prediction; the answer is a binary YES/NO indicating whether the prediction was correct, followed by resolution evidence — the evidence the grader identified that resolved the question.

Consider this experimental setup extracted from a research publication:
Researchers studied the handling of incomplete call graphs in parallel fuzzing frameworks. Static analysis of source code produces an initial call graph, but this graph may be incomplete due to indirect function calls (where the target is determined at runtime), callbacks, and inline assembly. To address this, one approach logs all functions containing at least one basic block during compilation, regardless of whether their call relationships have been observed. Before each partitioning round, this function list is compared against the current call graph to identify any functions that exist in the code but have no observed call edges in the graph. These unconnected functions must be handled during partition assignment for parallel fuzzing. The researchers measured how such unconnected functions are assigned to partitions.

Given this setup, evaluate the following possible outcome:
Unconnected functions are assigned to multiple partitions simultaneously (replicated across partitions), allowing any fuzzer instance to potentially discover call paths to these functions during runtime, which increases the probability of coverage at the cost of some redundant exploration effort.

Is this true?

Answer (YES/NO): YES